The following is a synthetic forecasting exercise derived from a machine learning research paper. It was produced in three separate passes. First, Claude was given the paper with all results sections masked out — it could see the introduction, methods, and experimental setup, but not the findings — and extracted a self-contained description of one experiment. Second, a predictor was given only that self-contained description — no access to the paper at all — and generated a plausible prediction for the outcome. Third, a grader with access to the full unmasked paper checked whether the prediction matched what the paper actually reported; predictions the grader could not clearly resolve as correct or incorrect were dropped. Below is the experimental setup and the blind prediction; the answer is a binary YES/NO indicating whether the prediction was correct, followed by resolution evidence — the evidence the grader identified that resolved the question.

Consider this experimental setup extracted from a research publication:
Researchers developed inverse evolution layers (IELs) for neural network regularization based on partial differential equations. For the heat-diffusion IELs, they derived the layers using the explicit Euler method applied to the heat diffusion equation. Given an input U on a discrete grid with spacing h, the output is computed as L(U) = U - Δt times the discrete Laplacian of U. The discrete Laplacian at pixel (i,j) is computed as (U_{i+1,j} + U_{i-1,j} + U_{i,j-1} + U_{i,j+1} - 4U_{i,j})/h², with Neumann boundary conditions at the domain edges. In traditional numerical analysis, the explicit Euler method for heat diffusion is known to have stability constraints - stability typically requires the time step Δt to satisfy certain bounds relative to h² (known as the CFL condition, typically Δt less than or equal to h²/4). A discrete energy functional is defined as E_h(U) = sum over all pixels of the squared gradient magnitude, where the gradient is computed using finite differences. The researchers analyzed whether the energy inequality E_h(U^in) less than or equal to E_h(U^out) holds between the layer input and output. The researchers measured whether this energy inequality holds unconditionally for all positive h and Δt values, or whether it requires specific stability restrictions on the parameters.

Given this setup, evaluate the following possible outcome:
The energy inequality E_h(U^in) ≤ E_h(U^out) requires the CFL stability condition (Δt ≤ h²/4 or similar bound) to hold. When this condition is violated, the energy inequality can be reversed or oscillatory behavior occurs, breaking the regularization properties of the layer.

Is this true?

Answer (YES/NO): NO